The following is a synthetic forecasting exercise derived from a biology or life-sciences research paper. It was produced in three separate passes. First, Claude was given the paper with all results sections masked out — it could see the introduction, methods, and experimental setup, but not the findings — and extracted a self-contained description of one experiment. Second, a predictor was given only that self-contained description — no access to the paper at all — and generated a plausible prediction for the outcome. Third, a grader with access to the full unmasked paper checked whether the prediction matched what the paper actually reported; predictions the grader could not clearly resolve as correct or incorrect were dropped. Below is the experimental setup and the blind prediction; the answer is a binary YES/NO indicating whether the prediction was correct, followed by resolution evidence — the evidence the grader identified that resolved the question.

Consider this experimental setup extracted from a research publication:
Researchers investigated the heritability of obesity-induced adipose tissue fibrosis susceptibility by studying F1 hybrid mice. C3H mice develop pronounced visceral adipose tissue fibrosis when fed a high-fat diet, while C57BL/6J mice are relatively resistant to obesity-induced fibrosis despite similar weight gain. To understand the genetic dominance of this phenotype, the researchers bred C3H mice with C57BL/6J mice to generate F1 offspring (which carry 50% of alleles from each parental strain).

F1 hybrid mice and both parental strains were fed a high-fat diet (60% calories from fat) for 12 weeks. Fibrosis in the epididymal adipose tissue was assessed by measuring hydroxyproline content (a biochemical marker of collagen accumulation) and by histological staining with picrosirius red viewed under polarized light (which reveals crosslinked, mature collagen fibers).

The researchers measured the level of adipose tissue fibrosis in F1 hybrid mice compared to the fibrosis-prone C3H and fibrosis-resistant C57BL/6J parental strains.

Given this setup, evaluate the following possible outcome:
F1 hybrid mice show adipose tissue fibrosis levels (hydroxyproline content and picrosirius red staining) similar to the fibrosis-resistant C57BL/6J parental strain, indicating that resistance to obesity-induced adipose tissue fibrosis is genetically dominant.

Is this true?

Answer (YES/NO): NO